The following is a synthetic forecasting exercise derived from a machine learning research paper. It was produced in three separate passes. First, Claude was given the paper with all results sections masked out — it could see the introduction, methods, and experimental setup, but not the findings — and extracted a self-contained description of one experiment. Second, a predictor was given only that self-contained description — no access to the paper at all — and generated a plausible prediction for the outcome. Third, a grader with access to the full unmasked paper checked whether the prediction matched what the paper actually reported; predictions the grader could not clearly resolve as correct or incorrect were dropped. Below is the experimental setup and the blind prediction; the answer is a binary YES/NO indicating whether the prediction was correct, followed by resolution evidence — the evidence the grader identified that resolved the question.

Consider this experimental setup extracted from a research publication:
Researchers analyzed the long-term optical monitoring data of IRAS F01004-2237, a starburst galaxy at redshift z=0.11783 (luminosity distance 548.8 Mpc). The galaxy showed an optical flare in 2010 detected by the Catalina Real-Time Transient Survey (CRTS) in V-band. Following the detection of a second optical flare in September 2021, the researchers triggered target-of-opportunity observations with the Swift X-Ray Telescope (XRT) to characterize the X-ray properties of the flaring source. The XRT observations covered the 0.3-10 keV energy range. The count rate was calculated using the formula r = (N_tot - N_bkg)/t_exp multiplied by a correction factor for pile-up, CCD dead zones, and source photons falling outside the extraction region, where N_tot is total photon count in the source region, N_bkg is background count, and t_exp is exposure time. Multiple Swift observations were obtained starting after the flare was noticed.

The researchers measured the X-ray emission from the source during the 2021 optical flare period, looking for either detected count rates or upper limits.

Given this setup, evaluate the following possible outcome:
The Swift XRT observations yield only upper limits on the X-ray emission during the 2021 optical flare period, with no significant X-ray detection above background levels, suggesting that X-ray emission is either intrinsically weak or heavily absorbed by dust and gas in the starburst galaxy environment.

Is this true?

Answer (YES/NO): NO